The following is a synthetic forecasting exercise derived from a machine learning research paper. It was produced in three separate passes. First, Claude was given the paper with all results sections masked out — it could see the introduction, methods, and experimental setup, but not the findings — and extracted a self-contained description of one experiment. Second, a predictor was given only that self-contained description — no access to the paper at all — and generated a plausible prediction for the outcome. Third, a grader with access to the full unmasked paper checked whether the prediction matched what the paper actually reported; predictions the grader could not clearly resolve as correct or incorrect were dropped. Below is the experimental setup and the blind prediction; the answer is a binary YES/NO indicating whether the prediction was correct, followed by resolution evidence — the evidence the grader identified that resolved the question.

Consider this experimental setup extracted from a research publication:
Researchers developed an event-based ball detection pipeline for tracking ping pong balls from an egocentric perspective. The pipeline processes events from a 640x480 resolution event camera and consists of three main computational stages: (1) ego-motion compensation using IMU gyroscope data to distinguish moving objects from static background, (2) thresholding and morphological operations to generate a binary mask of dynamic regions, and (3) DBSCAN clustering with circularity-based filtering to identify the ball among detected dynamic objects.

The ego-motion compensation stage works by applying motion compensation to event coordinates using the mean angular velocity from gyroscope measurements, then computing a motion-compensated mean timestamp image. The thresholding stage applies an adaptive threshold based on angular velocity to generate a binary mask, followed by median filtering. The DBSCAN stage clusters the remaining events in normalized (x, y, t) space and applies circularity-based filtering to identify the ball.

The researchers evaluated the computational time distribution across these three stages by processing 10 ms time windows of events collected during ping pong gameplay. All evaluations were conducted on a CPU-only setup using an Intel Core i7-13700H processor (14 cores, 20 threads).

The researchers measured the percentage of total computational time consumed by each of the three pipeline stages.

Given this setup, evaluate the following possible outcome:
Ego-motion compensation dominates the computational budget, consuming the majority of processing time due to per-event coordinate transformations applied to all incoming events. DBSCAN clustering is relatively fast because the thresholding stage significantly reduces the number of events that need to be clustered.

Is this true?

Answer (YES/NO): YES